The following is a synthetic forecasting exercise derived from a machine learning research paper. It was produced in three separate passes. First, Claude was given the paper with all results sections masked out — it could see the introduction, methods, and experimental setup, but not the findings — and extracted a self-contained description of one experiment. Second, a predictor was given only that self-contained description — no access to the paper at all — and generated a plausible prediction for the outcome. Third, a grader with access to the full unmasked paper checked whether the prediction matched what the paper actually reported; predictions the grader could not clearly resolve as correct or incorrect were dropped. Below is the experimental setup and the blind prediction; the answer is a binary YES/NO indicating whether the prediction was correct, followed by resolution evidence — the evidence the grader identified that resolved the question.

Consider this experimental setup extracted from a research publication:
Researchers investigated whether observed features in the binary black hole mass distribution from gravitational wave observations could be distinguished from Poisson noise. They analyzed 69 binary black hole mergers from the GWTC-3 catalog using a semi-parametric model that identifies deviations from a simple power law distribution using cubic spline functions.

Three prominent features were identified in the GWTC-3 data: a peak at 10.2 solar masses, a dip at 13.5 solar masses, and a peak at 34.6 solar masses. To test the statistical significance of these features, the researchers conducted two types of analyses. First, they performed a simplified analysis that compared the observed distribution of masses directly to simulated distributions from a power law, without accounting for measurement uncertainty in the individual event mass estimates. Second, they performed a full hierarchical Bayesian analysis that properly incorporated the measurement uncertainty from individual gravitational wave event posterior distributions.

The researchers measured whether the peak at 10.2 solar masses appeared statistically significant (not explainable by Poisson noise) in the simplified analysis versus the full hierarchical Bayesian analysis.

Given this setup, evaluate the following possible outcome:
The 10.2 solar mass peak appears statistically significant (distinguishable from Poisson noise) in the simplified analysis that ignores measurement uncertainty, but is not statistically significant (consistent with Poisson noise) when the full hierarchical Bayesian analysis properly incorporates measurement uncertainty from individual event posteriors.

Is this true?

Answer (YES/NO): NO